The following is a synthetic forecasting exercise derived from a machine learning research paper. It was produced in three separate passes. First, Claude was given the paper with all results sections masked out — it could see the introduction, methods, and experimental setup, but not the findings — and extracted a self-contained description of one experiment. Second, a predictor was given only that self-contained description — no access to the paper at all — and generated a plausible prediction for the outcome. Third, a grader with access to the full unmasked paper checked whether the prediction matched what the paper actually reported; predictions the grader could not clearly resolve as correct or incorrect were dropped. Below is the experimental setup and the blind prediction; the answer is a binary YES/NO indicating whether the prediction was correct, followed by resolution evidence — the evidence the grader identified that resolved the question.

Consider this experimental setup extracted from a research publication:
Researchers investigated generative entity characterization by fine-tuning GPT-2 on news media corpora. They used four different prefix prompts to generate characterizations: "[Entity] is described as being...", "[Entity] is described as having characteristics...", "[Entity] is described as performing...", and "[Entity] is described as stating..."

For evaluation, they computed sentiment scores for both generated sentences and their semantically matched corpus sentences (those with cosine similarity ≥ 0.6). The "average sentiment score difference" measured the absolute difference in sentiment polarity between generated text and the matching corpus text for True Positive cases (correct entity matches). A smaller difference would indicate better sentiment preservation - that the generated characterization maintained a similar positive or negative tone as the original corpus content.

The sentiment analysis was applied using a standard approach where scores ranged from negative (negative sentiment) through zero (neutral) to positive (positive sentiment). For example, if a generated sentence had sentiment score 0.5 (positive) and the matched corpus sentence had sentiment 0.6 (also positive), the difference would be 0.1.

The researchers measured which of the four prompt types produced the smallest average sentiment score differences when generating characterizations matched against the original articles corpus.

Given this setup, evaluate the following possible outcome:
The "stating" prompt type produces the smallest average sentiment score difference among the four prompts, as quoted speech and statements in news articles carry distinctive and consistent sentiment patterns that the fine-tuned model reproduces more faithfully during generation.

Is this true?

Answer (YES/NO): NO